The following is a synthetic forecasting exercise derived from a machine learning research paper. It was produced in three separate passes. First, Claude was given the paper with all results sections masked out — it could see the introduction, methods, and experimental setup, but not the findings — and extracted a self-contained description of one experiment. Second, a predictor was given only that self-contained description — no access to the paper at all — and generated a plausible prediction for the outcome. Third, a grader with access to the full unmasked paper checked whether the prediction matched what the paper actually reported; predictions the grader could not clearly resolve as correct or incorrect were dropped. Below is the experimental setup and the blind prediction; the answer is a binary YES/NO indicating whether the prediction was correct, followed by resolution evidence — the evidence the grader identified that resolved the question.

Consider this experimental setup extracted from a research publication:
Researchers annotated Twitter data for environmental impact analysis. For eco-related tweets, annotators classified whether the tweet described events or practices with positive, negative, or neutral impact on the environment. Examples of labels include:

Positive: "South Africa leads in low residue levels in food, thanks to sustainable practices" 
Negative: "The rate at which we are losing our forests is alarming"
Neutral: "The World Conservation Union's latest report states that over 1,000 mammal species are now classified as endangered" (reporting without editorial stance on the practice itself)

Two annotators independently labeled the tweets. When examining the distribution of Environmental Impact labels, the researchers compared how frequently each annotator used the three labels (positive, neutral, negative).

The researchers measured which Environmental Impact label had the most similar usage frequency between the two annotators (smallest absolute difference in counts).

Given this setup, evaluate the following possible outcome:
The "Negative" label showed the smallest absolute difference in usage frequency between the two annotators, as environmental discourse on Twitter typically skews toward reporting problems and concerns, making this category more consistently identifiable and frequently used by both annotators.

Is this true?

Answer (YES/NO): YES